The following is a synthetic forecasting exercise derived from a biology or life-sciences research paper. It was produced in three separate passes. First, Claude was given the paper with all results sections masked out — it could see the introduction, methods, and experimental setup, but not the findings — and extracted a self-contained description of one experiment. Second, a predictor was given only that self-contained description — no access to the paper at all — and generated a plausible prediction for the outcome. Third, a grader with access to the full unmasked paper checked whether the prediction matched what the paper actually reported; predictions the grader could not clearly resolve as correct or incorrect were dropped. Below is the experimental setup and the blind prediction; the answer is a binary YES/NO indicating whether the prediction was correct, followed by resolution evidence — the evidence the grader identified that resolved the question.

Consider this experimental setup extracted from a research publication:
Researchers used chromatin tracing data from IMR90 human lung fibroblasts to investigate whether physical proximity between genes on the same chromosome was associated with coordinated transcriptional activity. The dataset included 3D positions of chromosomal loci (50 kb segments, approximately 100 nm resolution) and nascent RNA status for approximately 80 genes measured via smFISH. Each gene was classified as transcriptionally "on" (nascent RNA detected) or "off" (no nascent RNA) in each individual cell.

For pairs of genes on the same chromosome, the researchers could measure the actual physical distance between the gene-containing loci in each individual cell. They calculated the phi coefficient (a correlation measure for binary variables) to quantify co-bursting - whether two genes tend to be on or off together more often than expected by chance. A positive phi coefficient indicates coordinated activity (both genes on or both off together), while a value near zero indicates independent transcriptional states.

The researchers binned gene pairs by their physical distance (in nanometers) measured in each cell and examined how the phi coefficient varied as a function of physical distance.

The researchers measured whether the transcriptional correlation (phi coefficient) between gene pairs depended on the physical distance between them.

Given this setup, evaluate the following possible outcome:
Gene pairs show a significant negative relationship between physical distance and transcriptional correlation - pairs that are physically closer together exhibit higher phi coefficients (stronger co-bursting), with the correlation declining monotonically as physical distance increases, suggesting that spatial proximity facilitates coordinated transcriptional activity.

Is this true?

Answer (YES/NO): YES